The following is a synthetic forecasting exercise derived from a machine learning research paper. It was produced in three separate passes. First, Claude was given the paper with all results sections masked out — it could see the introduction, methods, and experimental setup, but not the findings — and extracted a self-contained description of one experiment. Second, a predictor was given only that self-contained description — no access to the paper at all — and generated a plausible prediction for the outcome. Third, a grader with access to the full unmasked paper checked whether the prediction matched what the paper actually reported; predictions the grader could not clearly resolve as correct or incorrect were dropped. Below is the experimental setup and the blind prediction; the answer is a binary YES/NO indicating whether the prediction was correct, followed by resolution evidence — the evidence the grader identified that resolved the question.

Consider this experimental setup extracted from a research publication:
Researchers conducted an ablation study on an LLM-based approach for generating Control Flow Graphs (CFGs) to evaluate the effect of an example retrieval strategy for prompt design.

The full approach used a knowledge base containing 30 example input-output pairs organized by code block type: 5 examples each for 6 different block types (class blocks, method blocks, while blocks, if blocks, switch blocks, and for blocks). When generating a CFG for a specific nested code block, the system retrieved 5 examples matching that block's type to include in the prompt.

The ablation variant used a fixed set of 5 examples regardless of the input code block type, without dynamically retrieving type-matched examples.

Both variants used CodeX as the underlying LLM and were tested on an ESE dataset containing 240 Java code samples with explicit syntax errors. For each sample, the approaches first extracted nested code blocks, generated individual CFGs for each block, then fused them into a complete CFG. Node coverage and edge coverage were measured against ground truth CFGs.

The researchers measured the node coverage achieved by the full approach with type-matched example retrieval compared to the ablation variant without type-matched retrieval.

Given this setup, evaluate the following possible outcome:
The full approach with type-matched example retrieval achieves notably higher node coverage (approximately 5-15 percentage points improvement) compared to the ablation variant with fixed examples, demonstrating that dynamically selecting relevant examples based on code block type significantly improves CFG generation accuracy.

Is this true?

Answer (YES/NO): YES